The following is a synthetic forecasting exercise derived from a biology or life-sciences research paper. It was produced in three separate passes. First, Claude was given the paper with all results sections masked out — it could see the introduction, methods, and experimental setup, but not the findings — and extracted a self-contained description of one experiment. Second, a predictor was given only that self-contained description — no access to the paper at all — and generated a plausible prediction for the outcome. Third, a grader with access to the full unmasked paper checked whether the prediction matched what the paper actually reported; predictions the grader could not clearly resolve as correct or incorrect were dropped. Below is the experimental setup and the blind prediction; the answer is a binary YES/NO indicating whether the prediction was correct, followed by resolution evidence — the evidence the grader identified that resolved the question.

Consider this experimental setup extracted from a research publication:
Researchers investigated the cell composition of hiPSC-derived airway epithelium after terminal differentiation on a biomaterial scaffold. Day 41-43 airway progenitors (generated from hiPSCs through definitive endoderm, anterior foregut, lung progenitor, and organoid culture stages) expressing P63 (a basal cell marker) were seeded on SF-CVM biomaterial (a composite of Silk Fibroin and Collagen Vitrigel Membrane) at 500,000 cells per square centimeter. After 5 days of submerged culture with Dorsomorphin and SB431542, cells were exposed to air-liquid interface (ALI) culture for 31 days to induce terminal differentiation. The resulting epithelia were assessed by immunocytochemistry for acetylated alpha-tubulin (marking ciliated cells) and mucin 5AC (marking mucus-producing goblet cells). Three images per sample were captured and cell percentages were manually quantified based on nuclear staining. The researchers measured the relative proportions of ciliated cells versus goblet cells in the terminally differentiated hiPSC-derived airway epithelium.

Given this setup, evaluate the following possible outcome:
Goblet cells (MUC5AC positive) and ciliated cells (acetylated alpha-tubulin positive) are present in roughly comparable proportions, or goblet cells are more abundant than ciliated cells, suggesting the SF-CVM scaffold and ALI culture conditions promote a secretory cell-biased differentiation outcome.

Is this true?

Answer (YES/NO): NO